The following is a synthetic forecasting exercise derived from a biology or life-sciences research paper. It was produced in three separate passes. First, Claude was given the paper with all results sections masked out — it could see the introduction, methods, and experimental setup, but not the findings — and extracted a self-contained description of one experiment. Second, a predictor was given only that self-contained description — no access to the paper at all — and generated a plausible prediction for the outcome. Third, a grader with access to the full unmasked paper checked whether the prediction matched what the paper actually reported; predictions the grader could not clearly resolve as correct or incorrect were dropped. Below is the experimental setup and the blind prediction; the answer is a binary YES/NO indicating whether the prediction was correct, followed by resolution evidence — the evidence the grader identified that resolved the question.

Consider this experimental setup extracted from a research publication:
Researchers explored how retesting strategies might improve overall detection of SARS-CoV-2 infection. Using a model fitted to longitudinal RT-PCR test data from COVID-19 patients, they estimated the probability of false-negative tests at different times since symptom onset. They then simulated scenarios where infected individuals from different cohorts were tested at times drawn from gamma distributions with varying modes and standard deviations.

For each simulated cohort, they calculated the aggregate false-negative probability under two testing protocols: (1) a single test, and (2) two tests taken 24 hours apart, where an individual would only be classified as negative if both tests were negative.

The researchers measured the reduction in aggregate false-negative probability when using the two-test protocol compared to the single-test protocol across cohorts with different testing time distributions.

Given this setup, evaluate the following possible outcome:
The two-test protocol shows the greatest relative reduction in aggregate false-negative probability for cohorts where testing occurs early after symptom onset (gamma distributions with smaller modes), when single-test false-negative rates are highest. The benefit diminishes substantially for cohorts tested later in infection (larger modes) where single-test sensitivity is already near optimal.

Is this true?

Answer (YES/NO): NO